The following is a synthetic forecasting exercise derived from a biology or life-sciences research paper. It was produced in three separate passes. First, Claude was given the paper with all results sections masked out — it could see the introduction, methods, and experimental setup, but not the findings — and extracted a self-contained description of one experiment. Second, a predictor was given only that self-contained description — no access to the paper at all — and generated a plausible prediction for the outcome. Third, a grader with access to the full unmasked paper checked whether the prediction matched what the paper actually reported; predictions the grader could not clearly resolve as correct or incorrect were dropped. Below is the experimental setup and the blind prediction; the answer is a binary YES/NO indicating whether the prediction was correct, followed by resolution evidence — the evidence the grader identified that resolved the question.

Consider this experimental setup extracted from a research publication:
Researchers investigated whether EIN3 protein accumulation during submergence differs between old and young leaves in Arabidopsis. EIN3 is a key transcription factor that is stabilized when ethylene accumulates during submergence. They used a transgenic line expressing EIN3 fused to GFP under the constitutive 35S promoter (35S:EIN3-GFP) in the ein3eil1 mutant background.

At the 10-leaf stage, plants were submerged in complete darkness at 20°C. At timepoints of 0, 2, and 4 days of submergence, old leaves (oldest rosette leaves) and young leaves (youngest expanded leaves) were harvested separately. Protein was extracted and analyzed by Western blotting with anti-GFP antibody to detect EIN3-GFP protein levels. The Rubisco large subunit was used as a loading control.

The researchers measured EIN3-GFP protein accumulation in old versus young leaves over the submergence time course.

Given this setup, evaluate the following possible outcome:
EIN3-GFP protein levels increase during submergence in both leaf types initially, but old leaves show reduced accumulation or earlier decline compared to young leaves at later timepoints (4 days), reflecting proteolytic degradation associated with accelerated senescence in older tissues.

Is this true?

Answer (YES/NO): NO